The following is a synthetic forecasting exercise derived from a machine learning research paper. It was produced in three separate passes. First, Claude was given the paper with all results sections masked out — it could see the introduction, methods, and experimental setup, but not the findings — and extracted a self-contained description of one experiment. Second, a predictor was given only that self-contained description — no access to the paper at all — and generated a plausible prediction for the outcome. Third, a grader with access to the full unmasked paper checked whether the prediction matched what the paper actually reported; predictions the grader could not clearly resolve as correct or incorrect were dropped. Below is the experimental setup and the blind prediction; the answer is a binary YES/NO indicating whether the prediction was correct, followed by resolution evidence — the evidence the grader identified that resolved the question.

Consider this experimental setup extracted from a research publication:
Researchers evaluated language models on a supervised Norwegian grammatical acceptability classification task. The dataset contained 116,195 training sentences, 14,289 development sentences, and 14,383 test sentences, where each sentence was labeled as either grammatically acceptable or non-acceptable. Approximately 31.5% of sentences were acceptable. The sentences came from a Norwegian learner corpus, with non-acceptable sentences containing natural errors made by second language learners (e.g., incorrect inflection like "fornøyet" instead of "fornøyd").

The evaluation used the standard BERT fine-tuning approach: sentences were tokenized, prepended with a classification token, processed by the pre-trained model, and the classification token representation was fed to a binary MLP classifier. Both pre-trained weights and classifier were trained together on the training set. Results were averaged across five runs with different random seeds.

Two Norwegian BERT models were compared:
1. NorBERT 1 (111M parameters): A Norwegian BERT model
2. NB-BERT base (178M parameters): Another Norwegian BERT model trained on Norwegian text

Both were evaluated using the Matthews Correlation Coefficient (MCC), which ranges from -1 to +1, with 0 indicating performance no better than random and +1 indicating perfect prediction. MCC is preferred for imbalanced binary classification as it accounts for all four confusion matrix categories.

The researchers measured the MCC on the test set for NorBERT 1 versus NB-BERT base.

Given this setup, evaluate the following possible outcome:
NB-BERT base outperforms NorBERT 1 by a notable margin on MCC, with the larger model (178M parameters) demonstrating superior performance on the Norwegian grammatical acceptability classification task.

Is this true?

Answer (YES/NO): YES